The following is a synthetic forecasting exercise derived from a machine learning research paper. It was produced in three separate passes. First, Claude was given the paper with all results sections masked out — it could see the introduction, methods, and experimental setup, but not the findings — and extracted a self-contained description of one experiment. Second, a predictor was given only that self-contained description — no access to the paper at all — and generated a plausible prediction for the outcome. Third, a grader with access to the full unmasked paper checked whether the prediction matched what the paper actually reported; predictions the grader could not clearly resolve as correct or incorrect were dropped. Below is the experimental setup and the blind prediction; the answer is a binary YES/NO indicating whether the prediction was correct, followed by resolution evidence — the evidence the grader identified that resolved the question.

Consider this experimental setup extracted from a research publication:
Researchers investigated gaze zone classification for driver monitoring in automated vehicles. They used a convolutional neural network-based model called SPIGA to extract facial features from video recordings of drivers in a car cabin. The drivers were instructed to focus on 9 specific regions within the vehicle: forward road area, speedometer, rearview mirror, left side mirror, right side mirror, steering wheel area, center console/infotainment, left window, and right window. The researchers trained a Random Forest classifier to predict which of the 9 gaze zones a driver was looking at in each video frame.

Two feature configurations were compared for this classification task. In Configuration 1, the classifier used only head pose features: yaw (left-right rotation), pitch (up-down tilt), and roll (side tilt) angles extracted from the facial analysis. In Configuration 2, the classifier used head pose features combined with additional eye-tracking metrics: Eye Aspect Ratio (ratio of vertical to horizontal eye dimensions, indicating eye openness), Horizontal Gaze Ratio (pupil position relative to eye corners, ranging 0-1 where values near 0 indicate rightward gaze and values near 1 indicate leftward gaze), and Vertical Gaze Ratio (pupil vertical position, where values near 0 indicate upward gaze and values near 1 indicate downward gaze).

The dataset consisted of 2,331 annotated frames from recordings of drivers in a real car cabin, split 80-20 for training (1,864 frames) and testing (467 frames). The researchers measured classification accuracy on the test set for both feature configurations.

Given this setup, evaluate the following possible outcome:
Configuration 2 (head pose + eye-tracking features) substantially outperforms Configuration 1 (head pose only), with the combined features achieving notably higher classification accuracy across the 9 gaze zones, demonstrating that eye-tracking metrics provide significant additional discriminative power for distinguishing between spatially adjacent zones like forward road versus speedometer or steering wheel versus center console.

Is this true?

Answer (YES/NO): YES